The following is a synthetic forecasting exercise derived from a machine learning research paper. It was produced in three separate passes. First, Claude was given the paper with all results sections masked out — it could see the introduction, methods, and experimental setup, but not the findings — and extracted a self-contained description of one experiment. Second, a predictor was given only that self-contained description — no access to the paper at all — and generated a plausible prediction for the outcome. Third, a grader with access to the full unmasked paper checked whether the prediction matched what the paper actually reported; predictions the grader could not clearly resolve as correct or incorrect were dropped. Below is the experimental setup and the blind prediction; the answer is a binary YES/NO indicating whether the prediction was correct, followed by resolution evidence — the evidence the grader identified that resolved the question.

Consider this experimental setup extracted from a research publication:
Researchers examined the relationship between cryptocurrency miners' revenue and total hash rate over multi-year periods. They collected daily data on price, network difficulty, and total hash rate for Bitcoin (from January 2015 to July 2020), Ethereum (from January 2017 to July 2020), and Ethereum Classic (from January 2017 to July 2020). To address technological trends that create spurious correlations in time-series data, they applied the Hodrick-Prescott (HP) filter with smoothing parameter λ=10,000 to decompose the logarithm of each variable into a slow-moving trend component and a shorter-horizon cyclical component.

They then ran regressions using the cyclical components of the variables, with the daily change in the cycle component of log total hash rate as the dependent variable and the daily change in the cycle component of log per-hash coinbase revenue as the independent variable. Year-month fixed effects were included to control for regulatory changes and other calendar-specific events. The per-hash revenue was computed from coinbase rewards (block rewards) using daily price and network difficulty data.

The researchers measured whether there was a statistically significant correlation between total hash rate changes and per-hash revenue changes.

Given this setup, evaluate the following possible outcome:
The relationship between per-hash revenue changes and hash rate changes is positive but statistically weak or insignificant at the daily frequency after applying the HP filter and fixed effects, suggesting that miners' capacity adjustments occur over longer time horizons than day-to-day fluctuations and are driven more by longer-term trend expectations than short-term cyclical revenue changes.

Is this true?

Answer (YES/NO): NO